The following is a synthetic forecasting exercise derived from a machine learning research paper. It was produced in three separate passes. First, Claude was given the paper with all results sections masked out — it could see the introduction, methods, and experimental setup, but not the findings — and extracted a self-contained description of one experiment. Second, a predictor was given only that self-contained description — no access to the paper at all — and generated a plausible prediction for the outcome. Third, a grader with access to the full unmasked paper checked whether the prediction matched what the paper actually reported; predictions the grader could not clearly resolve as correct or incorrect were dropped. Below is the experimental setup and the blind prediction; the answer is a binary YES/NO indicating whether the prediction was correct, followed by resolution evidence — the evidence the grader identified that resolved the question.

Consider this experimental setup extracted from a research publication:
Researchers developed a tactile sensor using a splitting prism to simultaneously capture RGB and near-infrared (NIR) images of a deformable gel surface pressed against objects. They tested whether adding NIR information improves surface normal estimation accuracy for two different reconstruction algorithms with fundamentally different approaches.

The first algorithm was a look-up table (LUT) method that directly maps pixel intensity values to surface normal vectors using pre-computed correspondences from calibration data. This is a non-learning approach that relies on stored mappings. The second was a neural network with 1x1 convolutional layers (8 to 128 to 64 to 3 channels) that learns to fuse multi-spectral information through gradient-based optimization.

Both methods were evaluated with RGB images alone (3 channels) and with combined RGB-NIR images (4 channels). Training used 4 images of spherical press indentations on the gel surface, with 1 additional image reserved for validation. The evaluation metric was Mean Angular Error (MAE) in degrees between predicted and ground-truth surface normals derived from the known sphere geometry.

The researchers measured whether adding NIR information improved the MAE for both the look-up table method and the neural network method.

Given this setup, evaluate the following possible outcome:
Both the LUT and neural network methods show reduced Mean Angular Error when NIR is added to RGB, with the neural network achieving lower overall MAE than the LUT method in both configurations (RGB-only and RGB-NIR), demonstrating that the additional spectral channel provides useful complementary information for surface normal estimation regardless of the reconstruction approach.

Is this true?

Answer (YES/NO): YES